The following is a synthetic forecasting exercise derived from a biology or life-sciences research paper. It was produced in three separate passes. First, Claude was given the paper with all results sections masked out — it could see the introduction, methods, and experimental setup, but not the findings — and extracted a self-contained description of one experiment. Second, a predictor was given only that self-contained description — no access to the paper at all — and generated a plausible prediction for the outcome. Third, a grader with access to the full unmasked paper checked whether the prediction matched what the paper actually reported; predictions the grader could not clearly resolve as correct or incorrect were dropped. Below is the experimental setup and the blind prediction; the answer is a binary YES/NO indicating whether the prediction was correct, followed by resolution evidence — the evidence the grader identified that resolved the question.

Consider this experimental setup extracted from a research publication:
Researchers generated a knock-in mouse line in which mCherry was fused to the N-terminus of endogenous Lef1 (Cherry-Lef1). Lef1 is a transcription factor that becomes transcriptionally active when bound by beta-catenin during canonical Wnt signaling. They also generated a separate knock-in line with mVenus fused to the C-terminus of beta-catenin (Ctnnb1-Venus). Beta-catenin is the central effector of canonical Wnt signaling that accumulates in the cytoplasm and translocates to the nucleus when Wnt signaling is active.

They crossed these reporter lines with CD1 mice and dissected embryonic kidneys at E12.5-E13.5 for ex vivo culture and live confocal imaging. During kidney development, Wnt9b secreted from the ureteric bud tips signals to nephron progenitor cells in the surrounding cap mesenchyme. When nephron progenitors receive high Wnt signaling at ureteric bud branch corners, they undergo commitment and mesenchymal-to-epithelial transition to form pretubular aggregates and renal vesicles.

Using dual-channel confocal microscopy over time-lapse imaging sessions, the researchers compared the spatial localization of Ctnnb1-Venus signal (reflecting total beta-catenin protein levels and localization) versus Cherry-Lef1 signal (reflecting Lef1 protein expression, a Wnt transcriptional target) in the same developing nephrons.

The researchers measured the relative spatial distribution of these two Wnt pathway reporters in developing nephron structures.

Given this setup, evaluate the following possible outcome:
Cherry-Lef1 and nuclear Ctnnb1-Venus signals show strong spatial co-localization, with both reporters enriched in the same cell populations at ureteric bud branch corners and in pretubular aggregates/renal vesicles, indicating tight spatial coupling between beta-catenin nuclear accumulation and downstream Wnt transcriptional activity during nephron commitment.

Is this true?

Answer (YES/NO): NO